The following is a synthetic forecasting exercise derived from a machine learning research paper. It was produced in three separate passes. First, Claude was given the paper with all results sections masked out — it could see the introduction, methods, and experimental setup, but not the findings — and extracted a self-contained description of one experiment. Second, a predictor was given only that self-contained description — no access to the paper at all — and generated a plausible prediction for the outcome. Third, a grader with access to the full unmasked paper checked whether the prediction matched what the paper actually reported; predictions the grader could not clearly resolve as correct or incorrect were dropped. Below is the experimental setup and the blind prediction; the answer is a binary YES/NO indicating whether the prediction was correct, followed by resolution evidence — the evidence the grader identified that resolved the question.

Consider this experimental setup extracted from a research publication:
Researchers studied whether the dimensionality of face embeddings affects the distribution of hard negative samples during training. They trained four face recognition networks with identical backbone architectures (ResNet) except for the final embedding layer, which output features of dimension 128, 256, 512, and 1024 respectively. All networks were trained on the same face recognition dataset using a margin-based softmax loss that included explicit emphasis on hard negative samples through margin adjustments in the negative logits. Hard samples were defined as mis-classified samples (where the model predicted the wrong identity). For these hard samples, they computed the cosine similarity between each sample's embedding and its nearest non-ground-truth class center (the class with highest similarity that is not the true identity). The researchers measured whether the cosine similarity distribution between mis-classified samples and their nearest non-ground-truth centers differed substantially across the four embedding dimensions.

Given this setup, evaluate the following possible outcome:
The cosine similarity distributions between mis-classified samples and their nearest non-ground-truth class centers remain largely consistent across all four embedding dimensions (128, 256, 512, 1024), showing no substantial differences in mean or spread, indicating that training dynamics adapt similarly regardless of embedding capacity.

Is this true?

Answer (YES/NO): YES